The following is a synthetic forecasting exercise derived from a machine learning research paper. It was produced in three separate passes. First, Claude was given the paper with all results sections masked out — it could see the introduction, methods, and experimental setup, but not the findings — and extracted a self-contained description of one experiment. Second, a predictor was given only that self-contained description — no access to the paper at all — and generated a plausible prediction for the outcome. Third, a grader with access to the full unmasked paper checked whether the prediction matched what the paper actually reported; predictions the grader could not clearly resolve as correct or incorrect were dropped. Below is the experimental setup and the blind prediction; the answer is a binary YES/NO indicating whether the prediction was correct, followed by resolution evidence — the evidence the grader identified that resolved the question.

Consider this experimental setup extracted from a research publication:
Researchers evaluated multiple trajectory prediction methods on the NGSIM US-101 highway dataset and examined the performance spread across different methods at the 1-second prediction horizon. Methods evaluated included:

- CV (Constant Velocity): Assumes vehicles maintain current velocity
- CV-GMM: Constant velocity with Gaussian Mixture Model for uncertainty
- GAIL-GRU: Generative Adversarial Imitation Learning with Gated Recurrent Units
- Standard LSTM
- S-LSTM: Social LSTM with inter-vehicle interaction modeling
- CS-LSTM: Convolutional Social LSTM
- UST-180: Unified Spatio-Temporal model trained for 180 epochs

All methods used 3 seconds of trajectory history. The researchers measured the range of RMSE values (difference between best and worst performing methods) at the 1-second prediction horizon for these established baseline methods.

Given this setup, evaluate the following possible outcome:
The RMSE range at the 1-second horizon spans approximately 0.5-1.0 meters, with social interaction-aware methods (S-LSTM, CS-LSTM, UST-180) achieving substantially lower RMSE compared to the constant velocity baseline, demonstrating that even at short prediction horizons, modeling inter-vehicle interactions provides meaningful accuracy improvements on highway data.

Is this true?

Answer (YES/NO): NO